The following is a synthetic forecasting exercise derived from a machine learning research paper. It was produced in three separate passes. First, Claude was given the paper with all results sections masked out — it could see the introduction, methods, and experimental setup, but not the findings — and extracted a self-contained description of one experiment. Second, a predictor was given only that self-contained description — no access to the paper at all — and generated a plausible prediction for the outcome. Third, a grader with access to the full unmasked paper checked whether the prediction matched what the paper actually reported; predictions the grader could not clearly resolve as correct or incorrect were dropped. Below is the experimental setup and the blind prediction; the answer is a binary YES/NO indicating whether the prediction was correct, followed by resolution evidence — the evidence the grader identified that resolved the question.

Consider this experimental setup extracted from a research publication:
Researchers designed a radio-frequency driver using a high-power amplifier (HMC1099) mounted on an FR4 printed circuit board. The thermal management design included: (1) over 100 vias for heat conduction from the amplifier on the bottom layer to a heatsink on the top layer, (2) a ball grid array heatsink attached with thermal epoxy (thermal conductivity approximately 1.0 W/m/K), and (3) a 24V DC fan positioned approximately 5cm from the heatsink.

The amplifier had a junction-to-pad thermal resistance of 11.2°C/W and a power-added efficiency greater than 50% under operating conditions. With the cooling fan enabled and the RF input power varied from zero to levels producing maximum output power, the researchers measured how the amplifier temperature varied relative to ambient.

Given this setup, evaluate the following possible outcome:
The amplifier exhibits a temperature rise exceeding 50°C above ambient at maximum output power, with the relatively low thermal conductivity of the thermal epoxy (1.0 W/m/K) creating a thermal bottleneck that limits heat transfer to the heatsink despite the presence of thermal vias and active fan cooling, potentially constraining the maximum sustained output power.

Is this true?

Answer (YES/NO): NO